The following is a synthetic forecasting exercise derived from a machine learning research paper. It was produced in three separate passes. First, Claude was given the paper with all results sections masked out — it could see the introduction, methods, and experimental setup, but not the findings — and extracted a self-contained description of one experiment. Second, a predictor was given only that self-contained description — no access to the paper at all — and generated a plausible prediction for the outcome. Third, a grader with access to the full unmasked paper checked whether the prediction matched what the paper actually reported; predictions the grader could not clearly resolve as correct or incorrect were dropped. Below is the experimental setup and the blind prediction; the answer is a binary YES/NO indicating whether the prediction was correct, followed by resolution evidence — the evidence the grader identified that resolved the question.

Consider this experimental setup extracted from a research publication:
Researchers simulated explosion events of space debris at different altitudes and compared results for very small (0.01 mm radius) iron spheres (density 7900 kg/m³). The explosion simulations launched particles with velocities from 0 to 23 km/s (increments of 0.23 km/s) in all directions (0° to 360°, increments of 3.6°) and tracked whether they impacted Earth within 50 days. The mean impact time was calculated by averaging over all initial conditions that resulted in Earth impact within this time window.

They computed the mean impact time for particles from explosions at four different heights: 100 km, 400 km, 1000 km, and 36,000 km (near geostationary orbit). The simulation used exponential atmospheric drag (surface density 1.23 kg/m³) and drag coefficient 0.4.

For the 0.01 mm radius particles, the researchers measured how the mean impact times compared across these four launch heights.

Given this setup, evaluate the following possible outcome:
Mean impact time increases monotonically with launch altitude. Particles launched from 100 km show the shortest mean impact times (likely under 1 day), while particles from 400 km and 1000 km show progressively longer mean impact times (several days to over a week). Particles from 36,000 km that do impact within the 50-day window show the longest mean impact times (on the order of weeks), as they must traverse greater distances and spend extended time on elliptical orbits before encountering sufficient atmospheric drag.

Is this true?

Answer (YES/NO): NO